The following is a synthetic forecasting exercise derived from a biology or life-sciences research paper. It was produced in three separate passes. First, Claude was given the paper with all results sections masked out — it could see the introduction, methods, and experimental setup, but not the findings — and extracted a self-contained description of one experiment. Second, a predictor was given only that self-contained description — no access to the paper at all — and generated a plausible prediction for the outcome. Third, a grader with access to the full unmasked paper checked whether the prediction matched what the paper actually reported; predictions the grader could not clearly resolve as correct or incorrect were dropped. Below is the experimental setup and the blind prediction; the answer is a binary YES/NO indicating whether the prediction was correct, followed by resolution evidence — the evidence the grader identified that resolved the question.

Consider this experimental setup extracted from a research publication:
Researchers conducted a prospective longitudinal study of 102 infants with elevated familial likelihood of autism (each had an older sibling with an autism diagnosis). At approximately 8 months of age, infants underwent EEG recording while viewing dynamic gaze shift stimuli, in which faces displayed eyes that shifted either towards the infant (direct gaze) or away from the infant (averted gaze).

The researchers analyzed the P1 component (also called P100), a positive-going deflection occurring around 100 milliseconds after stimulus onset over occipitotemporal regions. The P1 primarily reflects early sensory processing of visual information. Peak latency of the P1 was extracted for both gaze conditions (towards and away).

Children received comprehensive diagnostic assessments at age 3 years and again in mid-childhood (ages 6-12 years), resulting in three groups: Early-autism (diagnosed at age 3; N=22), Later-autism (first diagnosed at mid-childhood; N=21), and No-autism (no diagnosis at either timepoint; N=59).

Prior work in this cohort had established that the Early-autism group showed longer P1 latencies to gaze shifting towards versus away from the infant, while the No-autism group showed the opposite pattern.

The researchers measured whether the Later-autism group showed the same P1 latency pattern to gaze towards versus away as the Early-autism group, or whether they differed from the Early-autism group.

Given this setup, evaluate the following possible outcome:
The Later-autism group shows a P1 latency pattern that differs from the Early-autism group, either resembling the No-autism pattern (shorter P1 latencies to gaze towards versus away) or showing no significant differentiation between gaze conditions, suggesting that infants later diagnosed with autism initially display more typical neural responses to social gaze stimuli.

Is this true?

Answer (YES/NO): NO